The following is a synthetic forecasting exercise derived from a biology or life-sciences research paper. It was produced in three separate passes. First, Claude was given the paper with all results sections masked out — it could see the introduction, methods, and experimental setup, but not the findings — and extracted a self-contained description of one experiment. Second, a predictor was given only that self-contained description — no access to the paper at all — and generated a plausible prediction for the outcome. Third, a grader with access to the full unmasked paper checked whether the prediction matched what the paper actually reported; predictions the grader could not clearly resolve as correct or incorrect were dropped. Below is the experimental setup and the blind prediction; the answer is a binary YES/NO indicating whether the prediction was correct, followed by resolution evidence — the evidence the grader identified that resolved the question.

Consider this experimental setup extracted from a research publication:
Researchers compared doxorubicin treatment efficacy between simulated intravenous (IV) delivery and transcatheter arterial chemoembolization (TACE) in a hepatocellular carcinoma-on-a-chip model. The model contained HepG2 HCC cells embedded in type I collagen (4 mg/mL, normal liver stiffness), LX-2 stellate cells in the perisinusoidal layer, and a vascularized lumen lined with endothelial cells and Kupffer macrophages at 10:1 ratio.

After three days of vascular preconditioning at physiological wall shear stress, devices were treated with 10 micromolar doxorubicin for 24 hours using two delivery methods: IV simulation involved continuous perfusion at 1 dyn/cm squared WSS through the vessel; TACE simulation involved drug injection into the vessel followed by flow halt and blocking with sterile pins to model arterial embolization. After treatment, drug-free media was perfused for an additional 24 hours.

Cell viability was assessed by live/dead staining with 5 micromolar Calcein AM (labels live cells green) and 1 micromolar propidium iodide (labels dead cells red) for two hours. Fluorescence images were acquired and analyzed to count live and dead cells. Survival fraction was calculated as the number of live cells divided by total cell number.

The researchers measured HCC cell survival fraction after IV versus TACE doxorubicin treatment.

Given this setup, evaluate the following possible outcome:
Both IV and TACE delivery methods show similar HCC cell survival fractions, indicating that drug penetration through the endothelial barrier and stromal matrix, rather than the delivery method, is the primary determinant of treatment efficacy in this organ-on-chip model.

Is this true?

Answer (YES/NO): NO